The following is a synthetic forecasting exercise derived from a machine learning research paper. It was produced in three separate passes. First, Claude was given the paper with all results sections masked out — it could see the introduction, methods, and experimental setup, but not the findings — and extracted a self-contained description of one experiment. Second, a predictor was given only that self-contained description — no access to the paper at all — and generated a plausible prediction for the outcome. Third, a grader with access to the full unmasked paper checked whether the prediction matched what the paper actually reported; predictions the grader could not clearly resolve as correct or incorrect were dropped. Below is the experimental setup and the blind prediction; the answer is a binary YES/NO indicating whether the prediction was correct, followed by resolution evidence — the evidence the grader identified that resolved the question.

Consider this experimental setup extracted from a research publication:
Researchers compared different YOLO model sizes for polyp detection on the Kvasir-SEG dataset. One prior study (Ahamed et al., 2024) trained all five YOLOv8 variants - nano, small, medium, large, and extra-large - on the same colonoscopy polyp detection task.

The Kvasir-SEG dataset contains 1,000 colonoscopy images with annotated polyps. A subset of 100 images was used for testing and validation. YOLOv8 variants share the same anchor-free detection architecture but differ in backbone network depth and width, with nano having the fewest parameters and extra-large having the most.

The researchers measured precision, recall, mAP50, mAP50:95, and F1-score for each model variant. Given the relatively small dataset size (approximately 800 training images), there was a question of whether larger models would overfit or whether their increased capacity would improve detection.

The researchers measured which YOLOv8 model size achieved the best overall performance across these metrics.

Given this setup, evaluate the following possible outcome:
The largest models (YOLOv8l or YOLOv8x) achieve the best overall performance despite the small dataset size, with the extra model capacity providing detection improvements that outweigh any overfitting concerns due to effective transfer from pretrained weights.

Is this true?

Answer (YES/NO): NO